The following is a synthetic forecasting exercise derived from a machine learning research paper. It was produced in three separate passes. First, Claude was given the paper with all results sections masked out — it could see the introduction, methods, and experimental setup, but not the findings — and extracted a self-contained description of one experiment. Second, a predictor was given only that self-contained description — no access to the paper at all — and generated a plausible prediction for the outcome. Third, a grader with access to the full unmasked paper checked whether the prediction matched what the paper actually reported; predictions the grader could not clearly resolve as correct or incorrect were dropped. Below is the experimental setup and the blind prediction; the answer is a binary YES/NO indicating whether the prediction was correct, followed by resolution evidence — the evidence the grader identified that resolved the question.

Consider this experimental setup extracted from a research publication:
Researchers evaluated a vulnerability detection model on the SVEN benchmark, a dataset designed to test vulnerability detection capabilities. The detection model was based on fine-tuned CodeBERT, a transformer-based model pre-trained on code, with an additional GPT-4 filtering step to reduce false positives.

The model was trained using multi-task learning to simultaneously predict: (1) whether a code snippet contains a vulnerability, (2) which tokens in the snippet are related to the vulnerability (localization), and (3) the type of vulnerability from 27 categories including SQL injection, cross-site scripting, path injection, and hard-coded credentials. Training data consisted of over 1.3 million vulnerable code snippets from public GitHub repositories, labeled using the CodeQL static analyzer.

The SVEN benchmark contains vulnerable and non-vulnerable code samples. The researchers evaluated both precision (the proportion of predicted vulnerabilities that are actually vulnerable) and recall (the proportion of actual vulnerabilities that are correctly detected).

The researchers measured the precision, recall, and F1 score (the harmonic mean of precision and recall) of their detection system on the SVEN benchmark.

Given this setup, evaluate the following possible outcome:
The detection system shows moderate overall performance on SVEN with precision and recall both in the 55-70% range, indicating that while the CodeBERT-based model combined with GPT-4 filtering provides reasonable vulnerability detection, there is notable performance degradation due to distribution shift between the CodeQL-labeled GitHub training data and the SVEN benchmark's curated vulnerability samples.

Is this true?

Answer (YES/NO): NO